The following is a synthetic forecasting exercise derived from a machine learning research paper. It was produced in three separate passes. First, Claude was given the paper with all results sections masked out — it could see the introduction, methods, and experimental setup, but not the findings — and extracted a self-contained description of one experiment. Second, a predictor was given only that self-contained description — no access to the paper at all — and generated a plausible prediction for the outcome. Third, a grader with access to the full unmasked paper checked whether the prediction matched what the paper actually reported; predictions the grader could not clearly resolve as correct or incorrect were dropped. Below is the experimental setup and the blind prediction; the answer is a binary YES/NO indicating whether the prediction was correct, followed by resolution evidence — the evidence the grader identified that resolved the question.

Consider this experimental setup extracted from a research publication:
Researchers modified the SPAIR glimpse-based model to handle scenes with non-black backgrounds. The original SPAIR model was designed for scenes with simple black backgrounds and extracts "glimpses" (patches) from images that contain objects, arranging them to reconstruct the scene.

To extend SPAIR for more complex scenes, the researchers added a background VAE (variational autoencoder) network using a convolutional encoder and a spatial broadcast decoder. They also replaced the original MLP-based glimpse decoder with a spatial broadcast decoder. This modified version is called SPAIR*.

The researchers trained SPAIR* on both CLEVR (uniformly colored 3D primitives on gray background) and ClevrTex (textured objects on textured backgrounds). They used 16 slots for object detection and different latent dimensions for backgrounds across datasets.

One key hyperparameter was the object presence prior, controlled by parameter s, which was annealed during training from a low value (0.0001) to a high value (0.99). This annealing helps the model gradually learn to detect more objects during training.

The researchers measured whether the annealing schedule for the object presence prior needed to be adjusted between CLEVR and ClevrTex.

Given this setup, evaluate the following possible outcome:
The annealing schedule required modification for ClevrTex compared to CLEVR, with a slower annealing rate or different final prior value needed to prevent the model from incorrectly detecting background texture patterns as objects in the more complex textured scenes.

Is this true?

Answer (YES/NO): YES